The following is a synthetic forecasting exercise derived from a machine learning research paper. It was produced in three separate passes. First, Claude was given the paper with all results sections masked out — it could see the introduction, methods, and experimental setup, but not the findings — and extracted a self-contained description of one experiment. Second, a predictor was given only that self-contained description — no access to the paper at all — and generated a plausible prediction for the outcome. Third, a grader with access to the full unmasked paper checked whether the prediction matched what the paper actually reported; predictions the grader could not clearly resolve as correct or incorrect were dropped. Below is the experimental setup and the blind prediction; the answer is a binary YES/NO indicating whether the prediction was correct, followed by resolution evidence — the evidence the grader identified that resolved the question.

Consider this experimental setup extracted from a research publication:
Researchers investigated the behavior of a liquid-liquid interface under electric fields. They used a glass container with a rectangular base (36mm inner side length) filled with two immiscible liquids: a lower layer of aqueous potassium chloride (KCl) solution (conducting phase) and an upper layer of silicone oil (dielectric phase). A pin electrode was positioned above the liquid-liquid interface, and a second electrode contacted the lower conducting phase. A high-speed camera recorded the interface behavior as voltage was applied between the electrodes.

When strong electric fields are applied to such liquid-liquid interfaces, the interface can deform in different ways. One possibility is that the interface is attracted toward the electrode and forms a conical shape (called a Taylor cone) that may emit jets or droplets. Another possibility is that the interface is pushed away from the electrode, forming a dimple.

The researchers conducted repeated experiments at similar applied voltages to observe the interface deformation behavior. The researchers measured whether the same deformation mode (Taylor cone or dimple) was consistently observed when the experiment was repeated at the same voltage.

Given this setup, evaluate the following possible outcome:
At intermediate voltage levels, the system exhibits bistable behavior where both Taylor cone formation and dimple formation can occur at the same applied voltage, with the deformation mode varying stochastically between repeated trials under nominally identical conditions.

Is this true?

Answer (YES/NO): NO